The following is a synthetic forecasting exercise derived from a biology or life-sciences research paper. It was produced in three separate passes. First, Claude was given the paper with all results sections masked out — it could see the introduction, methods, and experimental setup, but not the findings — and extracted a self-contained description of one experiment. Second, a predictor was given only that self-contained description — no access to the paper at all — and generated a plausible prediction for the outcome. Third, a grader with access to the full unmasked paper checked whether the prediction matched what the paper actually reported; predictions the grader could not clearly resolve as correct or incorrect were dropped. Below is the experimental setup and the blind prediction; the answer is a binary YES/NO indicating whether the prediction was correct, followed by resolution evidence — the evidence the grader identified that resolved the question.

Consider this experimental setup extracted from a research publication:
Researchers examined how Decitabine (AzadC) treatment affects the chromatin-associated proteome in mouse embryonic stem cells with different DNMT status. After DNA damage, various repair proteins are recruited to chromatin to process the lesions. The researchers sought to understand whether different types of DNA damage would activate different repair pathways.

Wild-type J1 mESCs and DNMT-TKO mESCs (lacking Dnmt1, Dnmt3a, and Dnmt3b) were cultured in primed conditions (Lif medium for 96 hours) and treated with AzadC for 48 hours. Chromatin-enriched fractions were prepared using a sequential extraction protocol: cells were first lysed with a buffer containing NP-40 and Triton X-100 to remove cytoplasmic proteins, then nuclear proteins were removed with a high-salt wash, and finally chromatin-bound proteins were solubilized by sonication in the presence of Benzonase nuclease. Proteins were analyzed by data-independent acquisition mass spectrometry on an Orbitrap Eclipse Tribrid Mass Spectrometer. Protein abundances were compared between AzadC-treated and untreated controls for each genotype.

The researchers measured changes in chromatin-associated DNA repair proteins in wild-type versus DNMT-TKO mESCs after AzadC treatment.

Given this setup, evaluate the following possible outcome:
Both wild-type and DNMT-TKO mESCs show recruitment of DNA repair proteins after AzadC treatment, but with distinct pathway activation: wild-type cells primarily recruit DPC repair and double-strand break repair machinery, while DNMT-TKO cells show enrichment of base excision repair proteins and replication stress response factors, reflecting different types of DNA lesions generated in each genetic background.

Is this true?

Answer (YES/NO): NO